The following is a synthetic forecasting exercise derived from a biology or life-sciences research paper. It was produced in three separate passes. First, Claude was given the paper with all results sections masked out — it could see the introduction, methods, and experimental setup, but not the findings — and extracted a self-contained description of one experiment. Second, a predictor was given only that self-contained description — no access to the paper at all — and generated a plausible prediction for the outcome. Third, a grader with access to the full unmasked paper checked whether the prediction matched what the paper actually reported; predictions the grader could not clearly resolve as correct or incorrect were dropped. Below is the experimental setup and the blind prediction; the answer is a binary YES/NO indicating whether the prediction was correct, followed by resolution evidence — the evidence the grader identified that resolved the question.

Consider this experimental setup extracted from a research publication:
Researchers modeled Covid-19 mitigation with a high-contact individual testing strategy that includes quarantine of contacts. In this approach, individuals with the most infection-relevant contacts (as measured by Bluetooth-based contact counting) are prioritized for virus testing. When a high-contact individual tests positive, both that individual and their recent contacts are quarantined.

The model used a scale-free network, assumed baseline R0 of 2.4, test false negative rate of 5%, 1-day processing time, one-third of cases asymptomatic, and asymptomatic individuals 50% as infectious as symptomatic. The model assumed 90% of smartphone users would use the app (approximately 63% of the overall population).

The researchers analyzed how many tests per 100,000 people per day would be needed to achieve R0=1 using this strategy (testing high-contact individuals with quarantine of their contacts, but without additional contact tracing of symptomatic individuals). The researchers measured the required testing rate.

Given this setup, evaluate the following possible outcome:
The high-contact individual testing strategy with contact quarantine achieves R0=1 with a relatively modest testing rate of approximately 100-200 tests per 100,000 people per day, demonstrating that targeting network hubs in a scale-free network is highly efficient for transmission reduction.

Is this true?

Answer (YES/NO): NO